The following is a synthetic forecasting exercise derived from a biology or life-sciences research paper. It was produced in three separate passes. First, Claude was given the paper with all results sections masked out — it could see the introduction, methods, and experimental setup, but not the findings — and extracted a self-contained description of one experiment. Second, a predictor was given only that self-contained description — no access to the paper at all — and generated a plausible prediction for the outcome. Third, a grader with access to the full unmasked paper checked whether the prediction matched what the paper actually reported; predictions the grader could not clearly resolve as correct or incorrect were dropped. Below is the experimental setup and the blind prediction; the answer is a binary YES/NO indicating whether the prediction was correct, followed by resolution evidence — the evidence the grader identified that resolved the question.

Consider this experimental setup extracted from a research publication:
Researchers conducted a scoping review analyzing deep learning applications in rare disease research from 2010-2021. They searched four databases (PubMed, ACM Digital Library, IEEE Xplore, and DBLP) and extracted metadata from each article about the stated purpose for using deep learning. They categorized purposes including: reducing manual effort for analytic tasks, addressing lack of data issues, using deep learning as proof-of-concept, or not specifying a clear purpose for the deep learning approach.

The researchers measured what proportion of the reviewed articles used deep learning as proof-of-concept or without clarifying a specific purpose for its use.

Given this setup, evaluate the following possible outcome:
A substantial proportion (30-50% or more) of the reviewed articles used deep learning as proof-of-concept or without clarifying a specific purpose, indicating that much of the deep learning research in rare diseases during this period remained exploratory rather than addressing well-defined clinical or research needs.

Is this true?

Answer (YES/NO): YES